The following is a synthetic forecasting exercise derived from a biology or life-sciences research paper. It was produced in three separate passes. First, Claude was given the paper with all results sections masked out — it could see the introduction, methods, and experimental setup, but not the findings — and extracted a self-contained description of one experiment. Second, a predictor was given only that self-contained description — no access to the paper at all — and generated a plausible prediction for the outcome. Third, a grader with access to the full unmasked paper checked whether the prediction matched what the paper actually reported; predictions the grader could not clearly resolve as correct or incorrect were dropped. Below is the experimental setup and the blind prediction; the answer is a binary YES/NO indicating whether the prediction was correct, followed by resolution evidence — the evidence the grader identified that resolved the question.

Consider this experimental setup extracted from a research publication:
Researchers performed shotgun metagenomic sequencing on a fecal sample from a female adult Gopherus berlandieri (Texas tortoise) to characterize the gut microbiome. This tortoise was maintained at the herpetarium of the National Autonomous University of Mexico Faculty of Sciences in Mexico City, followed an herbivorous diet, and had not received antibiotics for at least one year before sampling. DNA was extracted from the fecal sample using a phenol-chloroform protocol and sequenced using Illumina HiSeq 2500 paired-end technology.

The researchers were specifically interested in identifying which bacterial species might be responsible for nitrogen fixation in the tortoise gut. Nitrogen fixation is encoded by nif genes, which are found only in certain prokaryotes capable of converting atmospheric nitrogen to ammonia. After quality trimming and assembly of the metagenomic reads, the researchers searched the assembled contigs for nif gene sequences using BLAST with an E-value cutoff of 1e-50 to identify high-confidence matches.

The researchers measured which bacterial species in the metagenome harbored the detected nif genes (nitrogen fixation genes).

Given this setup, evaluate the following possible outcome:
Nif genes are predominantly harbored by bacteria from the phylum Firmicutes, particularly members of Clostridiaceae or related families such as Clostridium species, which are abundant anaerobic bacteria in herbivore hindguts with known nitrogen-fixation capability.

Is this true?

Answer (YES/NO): NO